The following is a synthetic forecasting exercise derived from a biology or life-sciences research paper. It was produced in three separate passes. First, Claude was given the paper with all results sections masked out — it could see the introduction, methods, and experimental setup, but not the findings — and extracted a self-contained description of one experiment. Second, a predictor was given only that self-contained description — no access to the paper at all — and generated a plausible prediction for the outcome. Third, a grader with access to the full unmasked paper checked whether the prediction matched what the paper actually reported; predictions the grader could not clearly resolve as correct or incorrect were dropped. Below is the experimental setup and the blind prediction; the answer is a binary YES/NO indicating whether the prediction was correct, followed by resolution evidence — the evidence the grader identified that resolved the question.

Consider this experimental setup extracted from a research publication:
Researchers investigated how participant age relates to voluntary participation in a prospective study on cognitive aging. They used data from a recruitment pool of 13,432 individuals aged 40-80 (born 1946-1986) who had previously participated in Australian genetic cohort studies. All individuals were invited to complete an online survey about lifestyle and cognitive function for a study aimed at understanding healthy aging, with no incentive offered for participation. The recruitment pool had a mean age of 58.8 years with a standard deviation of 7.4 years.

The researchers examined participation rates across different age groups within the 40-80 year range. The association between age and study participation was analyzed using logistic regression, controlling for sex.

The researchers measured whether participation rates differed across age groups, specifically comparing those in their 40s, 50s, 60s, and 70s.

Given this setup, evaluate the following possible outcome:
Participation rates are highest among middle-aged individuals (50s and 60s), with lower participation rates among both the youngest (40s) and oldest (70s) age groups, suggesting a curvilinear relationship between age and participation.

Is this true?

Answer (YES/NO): YES